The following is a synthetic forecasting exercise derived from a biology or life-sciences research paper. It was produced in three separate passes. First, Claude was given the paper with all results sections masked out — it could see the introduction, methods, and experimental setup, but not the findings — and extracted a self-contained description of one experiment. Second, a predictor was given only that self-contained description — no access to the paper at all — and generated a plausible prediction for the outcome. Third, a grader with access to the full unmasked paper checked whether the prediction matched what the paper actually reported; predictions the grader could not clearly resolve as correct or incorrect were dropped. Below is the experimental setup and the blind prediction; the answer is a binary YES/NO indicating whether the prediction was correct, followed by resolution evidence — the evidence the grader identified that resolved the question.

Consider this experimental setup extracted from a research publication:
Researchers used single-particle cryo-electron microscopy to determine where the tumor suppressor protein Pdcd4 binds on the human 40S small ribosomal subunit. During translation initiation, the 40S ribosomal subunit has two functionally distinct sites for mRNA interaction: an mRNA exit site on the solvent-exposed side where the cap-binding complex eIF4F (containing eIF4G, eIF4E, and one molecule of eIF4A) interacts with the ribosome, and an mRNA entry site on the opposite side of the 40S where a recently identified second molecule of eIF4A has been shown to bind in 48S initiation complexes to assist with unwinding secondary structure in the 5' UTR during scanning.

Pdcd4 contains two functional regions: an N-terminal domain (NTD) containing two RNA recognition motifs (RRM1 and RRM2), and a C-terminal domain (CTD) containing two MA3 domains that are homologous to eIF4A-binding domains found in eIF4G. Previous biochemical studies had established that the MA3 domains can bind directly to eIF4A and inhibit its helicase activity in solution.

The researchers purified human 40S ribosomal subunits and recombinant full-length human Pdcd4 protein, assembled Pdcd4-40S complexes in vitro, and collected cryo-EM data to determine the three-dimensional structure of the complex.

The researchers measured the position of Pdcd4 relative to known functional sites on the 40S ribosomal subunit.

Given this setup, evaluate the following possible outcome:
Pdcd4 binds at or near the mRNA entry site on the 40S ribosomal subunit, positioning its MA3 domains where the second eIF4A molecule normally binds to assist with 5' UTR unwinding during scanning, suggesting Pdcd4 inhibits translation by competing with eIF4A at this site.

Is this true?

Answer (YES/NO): YES